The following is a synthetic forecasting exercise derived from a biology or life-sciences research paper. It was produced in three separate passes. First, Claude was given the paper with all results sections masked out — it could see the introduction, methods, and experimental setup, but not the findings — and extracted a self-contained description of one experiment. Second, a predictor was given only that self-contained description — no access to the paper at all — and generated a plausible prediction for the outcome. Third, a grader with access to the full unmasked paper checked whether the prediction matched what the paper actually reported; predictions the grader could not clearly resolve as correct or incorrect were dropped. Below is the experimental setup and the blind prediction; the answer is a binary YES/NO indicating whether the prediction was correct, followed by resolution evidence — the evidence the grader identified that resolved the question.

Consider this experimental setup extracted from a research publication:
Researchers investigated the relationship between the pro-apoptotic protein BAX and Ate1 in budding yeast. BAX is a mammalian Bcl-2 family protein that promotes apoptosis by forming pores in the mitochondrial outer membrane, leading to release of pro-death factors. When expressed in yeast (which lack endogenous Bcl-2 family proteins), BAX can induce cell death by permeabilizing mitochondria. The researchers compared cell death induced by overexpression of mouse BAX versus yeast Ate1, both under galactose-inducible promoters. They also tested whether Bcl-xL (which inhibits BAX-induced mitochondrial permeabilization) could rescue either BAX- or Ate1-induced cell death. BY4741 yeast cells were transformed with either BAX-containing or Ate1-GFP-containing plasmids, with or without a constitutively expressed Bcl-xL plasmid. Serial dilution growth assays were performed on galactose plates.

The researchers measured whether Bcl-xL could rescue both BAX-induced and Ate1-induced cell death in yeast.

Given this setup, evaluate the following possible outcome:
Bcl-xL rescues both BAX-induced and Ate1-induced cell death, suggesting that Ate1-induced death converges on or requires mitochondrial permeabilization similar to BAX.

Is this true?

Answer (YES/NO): YES